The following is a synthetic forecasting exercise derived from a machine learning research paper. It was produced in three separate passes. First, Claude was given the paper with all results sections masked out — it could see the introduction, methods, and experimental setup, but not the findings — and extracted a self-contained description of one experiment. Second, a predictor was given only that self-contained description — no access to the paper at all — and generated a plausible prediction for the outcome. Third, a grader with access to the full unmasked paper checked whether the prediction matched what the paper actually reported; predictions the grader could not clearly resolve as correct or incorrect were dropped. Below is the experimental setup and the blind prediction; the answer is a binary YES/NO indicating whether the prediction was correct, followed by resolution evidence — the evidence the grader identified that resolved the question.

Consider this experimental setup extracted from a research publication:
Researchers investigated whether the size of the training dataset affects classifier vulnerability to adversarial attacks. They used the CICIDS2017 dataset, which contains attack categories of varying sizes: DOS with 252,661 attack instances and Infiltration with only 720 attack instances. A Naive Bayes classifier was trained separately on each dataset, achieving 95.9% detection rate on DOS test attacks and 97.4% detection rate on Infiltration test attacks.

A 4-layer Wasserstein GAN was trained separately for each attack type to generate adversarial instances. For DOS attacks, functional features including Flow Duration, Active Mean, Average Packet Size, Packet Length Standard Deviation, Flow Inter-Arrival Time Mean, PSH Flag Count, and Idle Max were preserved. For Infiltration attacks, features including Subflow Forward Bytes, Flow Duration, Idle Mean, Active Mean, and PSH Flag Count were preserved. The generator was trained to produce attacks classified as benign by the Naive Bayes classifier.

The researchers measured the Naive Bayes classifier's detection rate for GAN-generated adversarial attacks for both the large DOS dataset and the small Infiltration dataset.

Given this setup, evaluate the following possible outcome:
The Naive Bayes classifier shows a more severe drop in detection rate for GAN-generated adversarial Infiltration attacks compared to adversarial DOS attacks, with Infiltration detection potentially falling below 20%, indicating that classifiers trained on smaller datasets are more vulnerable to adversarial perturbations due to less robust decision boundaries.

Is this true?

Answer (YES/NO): NO